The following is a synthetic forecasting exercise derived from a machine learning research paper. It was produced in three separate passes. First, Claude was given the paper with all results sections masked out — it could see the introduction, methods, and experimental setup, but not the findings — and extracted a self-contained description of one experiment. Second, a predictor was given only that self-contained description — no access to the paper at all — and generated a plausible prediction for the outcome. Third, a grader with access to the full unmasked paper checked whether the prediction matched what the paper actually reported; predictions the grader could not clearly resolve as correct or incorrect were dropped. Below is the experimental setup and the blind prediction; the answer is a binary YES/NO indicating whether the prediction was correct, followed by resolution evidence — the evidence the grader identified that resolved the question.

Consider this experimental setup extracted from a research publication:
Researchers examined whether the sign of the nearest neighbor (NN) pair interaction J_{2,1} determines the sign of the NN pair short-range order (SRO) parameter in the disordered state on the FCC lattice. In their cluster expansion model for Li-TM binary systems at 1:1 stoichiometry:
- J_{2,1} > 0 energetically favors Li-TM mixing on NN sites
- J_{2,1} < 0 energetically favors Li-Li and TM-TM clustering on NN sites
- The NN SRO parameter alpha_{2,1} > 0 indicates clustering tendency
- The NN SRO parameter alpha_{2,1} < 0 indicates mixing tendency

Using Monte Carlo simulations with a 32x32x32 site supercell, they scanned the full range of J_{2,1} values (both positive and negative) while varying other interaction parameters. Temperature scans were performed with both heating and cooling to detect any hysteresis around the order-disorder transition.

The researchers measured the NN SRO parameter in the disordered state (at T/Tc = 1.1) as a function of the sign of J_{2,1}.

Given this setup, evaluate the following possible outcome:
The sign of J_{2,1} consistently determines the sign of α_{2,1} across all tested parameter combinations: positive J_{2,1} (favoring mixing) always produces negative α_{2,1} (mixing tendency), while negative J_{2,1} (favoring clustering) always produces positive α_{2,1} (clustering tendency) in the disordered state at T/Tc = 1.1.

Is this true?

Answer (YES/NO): YES